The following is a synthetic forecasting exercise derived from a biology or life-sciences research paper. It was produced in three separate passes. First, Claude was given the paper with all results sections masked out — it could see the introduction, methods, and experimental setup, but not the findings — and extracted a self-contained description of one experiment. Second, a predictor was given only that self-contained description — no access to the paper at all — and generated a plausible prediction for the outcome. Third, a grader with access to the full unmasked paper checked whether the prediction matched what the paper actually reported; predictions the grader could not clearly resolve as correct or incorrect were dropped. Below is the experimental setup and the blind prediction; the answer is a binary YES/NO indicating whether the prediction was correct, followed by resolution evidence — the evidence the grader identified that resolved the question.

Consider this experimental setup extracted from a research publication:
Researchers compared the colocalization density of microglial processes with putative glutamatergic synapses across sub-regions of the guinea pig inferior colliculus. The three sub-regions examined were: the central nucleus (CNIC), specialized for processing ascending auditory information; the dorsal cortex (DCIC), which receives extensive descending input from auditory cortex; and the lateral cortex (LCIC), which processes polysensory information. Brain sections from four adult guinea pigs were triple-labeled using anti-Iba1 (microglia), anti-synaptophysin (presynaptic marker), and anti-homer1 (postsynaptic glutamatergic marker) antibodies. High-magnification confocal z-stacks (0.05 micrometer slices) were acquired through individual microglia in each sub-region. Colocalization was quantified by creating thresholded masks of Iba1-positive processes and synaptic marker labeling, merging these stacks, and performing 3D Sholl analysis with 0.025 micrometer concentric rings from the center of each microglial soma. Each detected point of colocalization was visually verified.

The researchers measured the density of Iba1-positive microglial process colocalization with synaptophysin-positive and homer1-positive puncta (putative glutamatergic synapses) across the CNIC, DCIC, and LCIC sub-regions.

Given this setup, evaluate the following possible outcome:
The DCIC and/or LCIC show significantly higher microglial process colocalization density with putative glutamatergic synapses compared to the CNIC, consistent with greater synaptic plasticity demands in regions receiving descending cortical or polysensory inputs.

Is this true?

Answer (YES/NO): YES